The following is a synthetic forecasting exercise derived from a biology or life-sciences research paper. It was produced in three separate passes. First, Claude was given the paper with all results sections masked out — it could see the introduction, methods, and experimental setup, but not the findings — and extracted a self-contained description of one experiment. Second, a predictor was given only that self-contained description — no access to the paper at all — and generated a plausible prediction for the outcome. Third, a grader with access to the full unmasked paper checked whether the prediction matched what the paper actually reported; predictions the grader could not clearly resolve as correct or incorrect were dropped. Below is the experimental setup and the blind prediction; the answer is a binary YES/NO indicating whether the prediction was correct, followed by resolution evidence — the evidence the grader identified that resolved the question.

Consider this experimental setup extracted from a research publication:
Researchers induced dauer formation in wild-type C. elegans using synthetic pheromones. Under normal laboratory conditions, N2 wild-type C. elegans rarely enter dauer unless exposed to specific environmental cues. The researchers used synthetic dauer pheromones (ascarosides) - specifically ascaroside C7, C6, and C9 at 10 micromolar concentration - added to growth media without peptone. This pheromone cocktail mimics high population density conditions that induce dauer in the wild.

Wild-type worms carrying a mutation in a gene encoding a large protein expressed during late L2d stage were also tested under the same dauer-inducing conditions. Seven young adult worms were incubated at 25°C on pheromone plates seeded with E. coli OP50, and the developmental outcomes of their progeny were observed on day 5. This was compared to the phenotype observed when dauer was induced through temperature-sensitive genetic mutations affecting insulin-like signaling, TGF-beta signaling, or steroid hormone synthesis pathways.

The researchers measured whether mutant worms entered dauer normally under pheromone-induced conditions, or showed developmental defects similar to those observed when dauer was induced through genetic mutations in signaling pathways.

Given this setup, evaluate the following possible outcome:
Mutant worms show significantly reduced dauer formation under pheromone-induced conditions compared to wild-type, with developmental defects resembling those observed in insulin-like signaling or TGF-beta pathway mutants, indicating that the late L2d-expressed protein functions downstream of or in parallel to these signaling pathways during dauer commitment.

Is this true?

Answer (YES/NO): NO